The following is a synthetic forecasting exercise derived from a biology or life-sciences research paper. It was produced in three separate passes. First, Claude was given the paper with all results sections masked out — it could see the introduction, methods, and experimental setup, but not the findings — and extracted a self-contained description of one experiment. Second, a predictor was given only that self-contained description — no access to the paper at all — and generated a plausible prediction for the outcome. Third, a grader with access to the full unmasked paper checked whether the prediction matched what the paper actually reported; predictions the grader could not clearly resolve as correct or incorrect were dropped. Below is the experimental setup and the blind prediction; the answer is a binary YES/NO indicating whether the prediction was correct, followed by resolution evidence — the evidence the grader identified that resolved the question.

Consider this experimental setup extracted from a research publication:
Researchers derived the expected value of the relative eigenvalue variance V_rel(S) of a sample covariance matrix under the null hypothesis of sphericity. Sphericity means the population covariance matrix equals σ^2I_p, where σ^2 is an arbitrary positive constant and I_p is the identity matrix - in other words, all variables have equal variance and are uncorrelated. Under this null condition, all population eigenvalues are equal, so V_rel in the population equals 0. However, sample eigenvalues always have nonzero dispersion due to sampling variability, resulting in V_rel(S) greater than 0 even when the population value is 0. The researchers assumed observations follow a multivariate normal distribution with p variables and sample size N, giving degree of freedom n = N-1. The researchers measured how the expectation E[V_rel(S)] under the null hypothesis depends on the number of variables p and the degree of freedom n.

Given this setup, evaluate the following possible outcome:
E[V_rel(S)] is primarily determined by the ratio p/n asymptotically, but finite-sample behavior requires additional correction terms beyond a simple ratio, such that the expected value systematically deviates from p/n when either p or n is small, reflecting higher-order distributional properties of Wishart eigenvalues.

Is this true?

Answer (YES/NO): NO